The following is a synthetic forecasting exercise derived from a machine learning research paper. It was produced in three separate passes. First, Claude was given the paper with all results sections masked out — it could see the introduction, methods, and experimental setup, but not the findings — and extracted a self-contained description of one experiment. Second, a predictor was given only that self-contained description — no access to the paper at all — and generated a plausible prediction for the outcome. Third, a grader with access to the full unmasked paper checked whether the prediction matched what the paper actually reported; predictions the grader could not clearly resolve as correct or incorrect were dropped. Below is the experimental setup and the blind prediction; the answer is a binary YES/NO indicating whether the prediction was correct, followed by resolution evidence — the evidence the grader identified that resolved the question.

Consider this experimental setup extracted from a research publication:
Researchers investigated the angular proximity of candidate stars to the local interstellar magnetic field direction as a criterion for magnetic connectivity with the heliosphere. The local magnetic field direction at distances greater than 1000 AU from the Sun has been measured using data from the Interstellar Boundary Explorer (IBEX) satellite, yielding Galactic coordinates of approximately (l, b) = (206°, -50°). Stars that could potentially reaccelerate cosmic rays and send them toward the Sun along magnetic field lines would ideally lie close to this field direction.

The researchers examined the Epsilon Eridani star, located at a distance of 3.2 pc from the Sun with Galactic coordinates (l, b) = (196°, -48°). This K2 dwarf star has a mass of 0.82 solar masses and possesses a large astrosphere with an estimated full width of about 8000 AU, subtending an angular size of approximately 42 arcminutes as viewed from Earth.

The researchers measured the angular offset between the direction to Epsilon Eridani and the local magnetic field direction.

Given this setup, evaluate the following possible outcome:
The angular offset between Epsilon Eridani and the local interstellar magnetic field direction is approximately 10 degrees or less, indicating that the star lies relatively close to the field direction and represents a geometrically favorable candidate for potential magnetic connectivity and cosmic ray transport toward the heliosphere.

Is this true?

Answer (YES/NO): YES